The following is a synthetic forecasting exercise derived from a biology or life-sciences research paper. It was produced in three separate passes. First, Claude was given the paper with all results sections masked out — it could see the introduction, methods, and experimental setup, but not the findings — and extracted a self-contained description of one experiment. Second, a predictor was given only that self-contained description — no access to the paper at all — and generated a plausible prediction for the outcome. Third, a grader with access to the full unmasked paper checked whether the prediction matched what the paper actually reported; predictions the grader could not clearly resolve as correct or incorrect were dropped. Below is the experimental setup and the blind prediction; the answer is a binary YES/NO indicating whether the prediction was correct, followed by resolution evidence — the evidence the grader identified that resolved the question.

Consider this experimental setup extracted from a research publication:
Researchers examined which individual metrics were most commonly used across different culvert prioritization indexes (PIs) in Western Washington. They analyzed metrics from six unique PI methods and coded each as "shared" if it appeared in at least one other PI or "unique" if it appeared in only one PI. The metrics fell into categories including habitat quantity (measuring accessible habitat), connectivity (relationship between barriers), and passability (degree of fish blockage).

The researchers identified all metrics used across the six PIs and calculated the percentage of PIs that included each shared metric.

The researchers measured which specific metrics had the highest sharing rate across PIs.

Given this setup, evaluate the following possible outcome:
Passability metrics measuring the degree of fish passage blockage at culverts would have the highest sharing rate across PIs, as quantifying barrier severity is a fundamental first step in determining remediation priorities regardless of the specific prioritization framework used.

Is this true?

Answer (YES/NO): NO